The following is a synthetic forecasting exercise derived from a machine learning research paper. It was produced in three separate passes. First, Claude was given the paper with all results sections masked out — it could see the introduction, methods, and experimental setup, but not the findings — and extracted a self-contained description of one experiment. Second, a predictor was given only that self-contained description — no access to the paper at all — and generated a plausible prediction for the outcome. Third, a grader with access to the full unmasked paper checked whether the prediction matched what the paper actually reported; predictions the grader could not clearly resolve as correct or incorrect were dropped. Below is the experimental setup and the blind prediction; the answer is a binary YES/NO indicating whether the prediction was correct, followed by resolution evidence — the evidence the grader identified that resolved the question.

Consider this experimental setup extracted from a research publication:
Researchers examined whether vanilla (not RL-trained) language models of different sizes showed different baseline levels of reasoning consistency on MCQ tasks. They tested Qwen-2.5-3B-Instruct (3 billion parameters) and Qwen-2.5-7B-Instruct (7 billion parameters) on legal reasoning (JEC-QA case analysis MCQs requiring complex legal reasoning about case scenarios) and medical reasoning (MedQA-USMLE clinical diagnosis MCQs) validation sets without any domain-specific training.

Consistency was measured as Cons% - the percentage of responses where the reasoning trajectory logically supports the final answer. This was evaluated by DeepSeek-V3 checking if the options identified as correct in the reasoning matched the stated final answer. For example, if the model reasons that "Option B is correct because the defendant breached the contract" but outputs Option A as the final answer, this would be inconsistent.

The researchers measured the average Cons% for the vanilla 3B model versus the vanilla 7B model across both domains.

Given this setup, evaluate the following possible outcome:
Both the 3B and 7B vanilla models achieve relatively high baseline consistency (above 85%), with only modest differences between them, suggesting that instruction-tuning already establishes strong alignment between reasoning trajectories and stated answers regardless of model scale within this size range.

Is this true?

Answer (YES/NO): NO